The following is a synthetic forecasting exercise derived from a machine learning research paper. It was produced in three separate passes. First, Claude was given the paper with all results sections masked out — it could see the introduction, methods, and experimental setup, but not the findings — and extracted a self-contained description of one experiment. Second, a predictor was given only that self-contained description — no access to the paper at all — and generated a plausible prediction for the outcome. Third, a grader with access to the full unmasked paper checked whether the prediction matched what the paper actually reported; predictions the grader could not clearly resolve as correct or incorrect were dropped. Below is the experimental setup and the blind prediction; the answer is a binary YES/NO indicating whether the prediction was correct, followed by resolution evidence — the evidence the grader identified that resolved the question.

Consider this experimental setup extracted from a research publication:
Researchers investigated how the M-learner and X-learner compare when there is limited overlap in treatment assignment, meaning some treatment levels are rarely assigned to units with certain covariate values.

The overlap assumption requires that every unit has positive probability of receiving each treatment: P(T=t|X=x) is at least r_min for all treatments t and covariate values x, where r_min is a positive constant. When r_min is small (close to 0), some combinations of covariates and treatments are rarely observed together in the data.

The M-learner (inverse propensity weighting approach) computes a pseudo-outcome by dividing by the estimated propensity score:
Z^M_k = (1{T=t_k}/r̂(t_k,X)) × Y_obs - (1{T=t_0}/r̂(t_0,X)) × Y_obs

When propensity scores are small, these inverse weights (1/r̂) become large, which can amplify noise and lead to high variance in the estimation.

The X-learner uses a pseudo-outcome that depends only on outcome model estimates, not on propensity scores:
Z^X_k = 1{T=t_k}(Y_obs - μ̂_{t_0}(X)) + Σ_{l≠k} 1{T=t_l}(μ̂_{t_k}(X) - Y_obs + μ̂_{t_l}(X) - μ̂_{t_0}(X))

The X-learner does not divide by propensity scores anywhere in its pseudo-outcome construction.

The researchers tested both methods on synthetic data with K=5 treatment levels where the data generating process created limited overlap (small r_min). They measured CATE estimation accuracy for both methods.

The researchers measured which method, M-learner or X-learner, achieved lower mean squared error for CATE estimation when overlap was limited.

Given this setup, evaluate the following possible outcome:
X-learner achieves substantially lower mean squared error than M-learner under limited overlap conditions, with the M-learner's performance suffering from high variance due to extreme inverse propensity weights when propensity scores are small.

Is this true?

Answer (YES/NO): YES